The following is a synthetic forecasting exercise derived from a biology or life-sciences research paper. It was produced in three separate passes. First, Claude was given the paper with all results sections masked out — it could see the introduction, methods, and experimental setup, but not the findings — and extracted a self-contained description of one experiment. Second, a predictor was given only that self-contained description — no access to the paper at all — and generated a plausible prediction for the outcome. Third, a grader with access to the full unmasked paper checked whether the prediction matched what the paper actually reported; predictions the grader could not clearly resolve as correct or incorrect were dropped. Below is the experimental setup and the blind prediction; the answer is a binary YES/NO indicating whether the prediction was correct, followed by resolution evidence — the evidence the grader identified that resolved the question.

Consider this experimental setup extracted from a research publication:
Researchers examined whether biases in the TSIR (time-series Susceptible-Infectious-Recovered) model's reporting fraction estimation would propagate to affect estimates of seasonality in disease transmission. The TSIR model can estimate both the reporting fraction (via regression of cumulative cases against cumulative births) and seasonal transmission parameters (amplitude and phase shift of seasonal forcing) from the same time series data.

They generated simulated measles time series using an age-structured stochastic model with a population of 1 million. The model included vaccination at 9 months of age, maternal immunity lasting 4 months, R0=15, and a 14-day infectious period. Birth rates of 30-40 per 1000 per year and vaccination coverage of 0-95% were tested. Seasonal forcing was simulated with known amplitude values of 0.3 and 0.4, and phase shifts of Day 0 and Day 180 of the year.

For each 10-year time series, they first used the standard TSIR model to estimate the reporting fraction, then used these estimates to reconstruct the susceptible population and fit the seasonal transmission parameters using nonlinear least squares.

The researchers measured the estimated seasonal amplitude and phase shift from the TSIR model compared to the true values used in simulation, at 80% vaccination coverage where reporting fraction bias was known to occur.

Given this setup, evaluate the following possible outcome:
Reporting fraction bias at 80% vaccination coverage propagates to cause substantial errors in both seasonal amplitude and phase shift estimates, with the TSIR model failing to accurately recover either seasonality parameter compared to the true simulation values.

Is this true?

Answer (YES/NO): NO